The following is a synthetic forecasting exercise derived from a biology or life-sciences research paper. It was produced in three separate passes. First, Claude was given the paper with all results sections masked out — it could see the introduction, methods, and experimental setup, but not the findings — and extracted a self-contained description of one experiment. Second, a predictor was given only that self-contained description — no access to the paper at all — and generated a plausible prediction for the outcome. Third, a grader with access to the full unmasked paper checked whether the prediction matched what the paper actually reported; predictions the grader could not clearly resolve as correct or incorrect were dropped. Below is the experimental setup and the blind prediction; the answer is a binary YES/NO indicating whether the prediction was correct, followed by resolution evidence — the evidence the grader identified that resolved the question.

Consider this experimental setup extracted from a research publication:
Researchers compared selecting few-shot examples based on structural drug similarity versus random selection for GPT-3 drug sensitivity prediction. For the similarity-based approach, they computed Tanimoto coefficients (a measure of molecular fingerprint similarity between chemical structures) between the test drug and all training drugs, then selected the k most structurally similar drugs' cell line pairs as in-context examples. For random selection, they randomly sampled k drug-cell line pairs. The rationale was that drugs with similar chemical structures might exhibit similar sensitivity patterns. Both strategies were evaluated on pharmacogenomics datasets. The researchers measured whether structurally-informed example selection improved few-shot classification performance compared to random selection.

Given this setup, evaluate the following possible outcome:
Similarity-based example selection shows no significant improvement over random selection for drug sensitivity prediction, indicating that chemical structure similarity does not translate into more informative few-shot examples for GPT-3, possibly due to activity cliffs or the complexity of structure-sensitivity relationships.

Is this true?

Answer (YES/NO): NO